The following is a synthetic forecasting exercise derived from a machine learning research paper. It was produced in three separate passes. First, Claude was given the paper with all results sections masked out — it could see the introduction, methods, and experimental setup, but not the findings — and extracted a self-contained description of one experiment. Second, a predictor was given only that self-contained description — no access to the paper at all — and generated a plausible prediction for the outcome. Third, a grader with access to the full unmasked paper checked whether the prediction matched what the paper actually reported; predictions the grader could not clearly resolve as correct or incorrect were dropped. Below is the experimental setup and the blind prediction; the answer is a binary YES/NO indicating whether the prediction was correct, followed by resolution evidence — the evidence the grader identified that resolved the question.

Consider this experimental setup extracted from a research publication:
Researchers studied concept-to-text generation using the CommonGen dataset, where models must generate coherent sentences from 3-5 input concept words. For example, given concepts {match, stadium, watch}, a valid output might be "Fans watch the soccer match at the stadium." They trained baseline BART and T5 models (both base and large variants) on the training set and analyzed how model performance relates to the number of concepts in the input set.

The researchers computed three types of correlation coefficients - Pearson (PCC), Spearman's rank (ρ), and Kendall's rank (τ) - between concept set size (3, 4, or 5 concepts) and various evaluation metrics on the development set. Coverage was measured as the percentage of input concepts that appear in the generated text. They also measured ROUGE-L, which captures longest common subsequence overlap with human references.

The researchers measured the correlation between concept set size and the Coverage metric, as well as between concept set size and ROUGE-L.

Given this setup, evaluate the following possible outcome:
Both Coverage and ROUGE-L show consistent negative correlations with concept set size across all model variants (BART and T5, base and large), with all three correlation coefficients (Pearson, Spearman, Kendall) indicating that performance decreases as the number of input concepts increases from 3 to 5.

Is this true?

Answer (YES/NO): NO